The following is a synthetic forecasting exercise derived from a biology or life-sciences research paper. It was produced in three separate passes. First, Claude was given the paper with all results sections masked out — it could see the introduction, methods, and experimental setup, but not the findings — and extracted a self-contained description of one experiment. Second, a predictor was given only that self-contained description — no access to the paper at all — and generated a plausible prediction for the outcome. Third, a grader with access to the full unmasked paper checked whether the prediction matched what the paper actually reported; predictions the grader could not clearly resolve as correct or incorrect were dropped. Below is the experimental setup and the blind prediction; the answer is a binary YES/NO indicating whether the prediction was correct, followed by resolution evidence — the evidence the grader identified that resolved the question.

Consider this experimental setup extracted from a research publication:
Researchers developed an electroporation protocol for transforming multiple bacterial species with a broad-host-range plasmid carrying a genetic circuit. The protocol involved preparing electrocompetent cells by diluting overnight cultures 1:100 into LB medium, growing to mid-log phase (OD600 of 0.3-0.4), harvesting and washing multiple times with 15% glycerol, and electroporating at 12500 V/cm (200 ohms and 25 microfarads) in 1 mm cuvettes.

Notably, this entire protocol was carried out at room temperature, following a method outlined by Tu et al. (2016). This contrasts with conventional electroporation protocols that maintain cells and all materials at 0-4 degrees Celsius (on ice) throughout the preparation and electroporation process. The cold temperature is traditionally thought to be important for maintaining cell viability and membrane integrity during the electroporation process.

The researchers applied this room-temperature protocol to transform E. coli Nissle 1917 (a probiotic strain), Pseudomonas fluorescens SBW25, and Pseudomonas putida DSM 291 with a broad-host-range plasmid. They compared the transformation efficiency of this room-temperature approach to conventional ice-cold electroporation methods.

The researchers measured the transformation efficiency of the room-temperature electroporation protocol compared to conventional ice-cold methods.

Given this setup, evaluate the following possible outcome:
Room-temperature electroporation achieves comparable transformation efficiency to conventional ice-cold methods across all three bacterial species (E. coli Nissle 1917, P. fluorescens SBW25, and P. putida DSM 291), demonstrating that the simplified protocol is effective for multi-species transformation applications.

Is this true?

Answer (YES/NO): NO